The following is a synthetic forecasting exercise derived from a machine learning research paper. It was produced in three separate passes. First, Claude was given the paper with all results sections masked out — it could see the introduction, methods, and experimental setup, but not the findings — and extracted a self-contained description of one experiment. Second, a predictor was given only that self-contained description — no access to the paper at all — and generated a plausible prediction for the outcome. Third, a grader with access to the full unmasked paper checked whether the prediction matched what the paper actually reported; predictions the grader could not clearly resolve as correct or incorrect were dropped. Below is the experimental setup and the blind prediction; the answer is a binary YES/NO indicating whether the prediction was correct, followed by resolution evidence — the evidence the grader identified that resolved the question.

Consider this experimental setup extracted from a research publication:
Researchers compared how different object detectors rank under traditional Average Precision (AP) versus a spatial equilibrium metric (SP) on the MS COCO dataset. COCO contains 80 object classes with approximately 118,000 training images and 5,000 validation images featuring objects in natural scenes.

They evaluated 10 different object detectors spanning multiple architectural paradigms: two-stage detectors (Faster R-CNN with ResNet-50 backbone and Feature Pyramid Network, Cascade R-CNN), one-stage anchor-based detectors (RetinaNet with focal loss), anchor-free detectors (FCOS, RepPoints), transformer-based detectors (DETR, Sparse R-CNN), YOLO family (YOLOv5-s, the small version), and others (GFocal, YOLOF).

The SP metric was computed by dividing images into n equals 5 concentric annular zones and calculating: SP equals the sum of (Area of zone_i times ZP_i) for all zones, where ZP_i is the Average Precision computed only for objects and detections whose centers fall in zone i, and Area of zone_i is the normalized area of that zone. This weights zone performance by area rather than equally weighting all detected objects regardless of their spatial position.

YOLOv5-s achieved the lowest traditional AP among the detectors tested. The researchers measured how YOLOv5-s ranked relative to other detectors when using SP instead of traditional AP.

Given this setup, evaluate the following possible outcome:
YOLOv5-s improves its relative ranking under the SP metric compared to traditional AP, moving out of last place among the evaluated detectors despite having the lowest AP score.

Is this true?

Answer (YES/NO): YES